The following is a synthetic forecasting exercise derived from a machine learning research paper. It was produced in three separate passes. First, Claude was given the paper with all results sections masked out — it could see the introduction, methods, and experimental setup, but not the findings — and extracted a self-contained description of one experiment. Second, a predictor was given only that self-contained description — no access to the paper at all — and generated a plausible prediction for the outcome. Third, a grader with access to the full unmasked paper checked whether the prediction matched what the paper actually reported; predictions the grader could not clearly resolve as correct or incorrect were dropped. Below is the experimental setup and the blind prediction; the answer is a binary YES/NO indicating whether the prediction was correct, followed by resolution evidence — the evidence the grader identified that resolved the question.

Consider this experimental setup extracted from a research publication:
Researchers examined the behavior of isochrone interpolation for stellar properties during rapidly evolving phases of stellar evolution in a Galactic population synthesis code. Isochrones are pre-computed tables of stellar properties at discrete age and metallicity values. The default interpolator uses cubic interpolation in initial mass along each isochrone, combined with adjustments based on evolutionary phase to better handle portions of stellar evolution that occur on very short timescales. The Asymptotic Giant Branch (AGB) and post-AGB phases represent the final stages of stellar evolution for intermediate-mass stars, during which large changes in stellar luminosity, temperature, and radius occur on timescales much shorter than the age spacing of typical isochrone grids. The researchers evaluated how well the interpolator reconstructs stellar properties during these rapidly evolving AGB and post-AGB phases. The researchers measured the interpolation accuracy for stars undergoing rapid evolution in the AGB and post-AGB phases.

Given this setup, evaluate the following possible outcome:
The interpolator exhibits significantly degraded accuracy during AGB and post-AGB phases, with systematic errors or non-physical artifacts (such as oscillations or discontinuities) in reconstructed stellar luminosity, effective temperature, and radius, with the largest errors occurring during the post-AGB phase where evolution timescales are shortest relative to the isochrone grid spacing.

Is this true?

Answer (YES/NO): NO